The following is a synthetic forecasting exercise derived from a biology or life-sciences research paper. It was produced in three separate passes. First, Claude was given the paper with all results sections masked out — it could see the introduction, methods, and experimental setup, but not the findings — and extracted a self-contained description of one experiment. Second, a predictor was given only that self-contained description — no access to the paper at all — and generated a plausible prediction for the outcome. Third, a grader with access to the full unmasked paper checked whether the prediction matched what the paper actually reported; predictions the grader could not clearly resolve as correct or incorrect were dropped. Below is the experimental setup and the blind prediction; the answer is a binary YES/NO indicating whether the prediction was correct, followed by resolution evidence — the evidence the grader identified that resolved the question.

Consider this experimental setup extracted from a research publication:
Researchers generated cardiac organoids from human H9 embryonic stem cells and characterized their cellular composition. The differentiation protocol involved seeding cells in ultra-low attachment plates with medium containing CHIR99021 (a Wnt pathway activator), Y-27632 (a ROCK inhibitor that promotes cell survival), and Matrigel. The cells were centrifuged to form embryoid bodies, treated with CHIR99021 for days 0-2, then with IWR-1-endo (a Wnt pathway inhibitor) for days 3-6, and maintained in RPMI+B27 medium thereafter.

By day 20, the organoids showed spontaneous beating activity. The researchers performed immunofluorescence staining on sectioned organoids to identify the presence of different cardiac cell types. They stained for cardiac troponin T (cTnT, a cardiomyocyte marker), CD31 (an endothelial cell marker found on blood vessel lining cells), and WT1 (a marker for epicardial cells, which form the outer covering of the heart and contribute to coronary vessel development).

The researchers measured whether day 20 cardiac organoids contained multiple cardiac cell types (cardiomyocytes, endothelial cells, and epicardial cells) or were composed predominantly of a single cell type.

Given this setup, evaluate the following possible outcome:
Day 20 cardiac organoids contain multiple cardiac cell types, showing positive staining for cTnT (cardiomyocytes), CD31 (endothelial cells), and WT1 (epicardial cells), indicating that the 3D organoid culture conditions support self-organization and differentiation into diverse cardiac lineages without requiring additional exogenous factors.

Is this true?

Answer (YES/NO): YES